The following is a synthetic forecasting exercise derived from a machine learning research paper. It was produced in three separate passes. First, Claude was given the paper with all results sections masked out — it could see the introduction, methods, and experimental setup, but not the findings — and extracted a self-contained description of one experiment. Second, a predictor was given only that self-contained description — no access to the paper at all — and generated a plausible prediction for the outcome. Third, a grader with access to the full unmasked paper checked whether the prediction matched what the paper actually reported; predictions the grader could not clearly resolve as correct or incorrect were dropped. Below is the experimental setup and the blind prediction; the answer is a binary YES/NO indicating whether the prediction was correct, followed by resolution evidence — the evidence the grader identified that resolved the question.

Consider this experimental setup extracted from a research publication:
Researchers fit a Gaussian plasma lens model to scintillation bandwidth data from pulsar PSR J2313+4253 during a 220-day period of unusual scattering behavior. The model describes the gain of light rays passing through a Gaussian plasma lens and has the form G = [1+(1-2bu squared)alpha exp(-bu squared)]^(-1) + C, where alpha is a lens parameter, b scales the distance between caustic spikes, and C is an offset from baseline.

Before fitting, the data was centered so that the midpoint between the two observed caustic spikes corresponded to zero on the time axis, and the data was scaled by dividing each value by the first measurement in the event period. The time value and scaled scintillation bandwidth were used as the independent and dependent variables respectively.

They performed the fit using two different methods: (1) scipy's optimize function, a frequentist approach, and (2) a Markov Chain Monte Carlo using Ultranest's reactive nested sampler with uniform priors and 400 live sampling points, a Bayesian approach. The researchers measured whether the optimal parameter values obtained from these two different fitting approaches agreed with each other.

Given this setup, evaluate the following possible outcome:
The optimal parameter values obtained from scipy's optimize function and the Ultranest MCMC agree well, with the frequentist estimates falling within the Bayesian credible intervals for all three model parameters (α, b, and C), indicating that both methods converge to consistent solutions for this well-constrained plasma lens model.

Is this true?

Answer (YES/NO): NO